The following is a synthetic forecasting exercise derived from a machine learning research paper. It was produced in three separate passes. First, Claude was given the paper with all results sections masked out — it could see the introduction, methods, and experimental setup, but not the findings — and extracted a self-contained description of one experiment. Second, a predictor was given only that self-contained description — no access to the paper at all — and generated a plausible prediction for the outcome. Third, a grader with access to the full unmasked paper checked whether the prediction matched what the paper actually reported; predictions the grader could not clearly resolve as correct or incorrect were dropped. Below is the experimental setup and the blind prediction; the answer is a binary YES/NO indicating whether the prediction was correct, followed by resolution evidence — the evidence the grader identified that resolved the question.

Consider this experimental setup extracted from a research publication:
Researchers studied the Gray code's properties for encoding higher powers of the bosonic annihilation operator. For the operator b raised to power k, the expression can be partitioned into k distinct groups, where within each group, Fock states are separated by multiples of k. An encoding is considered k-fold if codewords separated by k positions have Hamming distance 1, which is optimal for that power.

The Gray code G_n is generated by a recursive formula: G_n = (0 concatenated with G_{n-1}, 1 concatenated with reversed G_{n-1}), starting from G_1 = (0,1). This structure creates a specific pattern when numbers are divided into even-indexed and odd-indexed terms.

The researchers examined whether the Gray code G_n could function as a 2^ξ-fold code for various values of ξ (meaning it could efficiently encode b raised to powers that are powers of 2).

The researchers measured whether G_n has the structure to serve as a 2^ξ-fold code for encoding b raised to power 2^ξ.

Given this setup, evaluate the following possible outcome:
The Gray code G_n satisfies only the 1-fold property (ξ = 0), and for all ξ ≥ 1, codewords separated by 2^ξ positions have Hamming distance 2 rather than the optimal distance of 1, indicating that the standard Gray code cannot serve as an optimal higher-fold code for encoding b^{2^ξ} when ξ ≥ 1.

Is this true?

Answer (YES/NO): NO